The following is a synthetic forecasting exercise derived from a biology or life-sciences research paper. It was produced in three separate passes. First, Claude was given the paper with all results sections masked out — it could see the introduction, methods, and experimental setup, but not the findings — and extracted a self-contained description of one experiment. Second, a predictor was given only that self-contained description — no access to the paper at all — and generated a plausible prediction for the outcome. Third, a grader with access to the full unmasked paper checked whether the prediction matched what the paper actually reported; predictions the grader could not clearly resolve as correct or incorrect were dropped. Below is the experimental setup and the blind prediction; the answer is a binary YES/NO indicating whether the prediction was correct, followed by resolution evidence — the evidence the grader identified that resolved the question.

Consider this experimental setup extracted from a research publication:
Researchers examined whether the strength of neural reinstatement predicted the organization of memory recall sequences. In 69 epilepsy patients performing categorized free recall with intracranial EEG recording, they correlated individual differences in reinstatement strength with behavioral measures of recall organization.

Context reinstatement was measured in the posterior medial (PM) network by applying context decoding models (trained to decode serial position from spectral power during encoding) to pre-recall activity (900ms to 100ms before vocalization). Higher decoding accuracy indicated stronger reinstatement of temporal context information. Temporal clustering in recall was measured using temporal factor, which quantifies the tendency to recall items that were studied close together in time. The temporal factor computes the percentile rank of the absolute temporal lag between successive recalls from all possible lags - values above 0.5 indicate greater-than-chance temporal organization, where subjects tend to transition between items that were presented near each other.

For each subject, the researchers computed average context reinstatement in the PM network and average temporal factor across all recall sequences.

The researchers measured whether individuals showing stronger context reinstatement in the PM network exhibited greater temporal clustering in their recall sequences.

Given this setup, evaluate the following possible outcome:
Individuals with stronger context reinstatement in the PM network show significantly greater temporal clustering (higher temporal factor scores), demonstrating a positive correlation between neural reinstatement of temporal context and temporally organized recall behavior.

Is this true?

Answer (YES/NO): YES